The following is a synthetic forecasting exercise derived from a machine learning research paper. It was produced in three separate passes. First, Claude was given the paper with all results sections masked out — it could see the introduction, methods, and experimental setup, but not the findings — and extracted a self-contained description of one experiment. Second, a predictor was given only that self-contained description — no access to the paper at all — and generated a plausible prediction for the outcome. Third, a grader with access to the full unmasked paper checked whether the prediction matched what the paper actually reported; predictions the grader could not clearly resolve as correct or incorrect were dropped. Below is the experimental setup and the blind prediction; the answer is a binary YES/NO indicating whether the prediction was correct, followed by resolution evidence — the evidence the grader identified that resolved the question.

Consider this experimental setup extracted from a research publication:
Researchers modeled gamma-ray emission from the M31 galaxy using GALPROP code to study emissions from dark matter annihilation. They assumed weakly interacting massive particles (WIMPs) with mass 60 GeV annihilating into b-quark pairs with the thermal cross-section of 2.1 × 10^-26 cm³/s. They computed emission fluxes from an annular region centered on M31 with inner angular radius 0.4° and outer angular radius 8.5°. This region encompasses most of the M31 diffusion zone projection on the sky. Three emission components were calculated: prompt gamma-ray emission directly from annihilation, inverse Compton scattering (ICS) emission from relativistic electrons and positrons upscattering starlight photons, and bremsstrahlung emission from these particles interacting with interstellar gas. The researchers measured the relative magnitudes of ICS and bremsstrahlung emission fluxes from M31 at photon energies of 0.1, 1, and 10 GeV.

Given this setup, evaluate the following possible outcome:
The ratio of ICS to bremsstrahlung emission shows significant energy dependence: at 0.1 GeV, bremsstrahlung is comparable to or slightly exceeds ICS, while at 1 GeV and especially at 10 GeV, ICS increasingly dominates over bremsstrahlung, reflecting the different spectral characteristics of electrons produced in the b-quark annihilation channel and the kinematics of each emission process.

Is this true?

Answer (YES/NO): NO